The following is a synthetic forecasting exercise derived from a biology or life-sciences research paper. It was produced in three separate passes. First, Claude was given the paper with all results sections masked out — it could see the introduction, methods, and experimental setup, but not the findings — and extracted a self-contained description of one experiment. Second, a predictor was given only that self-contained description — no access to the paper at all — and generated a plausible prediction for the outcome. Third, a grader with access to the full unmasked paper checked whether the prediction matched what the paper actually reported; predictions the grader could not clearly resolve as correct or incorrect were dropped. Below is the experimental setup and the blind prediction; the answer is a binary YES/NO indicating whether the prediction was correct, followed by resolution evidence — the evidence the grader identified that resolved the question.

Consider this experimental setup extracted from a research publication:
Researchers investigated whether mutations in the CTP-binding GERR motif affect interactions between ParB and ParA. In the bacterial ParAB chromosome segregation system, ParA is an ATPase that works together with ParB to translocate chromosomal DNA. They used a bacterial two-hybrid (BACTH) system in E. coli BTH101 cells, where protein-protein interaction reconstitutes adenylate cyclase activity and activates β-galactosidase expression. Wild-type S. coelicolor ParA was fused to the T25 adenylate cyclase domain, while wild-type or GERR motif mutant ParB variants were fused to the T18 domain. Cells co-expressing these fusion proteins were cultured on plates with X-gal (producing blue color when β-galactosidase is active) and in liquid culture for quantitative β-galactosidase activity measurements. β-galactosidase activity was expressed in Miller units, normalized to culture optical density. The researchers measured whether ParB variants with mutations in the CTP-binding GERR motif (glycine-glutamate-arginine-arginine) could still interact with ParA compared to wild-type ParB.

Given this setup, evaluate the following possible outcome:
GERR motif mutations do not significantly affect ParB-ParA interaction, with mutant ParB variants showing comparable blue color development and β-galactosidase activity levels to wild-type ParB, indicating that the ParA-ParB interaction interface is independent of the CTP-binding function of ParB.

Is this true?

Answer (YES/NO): YES